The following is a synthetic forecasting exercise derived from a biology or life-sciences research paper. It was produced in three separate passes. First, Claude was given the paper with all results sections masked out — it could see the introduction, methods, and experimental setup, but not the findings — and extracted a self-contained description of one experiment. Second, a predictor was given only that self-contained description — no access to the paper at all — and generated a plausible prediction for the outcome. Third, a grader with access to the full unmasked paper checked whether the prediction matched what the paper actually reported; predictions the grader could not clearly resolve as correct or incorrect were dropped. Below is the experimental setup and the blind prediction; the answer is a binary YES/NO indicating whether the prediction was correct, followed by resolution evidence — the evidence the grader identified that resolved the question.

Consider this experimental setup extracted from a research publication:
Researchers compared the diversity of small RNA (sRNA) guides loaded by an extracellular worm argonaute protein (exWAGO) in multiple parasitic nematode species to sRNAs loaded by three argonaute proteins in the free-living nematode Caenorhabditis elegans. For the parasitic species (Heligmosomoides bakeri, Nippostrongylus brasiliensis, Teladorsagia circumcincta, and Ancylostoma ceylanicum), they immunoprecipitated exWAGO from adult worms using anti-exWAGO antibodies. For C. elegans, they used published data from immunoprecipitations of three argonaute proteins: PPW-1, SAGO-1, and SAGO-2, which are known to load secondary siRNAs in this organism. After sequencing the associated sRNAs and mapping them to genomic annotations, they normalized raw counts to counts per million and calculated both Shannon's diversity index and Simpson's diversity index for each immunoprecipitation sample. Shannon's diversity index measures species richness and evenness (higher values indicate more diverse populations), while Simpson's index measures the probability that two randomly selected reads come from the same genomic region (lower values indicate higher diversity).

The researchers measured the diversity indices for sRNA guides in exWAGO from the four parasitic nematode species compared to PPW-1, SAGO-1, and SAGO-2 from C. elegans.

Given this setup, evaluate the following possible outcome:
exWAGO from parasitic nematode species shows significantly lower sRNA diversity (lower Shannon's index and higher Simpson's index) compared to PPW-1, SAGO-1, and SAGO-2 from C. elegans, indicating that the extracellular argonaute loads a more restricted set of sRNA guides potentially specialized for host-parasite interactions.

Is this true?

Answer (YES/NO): NO